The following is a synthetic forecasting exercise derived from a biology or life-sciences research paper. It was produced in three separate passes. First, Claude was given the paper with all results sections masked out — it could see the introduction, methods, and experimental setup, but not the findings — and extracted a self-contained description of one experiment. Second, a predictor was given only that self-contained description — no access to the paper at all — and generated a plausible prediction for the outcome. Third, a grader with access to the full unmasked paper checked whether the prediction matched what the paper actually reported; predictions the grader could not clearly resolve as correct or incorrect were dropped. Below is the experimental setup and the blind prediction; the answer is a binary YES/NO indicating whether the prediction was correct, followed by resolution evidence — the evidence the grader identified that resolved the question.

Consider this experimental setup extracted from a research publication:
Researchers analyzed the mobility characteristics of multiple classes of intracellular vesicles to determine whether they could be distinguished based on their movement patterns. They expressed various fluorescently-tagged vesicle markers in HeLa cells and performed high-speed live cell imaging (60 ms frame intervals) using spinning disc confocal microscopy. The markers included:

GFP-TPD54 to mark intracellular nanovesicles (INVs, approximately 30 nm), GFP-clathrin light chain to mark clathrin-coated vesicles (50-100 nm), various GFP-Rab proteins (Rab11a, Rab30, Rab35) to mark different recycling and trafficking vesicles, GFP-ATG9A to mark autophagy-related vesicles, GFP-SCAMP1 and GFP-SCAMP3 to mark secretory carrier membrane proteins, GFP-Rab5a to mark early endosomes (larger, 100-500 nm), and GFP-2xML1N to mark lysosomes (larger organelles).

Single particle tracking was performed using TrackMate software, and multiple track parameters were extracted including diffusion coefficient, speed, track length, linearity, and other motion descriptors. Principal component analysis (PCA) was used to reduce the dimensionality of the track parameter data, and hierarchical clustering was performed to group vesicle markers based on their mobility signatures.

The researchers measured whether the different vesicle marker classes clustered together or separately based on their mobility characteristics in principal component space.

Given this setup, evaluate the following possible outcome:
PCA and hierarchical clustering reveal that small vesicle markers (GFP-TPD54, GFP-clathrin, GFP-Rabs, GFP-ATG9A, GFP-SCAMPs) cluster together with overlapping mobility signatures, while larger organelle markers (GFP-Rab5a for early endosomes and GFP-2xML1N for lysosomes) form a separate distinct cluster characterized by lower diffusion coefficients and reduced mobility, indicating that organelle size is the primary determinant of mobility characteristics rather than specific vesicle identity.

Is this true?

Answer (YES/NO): NO